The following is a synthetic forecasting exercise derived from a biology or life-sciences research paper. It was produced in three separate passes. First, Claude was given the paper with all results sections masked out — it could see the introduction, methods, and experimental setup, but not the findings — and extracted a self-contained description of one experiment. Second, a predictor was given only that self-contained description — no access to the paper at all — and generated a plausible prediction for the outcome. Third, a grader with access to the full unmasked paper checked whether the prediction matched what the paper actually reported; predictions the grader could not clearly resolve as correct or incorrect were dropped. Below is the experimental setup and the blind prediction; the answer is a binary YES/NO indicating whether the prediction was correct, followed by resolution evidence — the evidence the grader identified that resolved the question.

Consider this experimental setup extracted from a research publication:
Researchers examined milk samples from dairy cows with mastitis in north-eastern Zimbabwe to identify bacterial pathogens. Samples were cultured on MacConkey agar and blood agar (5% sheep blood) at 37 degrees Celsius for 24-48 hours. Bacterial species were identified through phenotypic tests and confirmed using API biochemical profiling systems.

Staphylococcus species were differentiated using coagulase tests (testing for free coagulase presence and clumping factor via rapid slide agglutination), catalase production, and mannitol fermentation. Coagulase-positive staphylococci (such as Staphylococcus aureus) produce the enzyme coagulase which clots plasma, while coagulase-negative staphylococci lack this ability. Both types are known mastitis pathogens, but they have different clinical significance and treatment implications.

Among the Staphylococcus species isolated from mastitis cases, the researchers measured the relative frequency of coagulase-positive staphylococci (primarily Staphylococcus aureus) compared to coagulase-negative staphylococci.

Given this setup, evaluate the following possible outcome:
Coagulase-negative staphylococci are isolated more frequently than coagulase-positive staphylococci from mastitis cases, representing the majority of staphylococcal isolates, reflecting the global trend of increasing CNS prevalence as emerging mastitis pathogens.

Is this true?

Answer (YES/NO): NO